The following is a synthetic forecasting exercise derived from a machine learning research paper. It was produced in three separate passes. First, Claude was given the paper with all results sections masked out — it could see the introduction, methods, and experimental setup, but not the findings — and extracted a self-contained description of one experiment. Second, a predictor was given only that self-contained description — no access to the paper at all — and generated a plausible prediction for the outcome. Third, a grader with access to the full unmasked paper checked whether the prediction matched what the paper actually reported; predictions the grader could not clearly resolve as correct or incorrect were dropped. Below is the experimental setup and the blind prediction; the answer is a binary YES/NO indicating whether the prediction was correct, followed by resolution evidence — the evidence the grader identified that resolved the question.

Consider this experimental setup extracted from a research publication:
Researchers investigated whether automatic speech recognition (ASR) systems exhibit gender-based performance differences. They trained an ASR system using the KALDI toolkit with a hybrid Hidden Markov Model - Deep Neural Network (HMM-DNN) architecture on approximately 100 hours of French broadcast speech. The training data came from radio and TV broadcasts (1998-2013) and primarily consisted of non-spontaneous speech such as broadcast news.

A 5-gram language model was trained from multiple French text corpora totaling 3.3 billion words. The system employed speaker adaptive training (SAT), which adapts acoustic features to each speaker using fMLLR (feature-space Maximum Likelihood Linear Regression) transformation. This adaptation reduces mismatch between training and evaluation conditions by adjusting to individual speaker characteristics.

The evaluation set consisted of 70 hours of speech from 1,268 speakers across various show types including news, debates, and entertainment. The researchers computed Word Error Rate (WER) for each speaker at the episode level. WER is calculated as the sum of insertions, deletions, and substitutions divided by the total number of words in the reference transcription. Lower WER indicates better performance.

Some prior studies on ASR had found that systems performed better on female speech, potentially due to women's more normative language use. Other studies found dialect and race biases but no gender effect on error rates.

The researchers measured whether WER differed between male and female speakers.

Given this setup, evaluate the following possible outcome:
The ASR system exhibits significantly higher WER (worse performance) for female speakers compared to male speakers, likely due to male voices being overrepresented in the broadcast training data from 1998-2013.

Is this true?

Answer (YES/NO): YES